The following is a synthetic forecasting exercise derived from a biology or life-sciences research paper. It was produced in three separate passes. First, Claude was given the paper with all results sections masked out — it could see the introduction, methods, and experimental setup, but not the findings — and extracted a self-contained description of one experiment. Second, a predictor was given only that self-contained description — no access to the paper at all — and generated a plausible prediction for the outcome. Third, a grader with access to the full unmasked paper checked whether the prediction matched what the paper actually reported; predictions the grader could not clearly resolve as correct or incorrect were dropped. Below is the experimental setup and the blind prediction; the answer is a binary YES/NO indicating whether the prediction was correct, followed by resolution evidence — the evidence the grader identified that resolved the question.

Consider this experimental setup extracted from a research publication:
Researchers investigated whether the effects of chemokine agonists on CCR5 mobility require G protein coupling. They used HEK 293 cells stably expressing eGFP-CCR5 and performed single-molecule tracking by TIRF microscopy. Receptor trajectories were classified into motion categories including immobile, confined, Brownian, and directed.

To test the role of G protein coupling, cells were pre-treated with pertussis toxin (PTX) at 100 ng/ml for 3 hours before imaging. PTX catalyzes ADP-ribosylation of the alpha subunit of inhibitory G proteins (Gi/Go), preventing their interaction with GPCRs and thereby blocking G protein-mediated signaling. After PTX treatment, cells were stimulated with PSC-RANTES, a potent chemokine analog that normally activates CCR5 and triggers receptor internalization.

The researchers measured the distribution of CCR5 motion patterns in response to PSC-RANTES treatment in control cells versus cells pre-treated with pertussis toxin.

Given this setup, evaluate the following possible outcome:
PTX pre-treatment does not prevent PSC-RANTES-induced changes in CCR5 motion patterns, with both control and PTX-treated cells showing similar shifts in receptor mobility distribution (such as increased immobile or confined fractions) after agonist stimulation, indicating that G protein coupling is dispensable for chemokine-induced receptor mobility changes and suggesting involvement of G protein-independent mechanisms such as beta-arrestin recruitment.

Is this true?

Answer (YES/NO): YES